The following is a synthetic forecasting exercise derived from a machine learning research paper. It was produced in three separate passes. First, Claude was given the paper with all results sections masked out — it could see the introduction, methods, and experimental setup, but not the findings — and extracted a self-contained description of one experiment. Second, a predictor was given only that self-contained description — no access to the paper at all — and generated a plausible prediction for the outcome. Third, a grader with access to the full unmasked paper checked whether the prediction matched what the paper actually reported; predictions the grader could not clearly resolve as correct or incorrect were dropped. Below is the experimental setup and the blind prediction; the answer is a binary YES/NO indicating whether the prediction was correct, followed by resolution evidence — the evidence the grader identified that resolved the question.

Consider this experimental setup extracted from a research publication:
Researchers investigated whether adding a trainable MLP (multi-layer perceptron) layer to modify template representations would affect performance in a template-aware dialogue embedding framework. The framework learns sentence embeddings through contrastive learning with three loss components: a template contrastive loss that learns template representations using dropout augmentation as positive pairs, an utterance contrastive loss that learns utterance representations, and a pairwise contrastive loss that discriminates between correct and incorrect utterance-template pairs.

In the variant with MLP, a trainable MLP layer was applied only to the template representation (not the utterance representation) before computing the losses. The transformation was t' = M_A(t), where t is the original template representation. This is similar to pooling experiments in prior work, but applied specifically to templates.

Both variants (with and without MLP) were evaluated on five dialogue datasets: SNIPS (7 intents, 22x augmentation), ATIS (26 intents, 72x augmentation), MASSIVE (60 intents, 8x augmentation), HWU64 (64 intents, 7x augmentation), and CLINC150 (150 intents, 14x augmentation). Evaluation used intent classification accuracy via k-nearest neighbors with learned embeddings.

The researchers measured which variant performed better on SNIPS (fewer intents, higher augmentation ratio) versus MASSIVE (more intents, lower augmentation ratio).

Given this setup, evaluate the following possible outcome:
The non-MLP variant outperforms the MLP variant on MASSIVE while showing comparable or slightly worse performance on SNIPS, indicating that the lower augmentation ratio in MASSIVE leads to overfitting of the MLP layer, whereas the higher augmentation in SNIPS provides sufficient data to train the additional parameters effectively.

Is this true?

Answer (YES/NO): NO